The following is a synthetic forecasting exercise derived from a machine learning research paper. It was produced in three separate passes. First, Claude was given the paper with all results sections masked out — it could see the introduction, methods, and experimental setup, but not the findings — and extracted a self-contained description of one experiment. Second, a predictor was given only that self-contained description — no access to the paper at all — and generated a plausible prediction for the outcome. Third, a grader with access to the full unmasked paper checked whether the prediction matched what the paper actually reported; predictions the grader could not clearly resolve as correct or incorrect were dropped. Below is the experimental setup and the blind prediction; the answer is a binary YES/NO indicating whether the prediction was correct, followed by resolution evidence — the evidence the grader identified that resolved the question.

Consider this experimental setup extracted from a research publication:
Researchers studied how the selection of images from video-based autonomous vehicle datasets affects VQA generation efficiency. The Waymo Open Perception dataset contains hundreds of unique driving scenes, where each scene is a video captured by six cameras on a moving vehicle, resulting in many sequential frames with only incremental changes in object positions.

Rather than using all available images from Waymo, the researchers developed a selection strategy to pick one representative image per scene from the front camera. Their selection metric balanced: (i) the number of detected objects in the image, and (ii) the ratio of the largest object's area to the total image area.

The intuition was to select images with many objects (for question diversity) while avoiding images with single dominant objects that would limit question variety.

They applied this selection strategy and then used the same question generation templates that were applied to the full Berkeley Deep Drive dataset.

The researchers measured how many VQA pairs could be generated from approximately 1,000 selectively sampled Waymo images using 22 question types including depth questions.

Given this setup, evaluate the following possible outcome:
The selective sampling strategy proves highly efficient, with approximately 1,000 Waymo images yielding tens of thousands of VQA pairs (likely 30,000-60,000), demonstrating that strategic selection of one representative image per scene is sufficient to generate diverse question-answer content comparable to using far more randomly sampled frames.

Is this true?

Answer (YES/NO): NO